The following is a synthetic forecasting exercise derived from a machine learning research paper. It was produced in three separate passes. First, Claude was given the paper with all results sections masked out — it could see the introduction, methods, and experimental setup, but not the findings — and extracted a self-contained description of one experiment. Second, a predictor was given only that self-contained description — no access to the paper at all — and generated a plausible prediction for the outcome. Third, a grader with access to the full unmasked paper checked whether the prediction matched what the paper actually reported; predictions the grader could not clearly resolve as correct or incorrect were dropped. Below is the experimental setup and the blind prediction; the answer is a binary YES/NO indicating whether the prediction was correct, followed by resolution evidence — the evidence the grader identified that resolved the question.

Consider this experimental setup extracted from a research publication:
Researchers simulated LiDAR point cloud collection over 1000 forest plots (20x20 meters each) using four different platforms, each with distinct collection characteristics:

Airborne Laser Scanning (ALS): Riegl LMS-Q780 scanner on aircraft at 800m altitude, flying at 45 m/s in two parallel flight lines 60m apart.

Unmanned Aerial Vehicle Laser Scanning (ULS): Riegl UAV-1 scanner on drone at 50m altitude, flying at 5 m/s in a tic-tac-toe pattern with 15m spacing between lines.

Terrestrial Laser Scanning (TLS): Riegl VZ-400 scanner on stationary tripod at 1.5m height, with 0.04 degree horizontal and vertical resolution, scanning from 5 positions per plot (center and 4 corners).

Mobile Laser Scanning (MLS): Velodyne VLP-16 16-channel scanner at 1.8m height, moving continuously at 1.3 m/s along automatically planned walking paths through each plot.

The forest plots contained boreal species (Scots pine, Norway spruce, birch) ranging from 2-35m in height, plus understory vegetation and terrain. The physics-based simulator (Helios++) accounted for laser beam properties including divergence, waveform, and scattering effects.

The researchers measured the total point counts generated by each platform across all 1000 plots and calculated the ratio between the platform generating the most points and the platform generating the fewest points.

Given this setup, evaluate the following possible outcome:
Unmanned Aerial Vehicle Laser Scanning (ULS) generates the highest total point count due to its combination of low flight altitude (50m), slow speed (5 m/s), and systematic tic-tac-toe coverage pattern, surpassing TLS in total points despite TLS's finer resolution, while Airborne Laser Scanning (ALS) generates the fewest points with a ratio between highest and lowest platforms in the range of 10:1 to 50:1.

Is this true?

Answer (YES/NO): NO